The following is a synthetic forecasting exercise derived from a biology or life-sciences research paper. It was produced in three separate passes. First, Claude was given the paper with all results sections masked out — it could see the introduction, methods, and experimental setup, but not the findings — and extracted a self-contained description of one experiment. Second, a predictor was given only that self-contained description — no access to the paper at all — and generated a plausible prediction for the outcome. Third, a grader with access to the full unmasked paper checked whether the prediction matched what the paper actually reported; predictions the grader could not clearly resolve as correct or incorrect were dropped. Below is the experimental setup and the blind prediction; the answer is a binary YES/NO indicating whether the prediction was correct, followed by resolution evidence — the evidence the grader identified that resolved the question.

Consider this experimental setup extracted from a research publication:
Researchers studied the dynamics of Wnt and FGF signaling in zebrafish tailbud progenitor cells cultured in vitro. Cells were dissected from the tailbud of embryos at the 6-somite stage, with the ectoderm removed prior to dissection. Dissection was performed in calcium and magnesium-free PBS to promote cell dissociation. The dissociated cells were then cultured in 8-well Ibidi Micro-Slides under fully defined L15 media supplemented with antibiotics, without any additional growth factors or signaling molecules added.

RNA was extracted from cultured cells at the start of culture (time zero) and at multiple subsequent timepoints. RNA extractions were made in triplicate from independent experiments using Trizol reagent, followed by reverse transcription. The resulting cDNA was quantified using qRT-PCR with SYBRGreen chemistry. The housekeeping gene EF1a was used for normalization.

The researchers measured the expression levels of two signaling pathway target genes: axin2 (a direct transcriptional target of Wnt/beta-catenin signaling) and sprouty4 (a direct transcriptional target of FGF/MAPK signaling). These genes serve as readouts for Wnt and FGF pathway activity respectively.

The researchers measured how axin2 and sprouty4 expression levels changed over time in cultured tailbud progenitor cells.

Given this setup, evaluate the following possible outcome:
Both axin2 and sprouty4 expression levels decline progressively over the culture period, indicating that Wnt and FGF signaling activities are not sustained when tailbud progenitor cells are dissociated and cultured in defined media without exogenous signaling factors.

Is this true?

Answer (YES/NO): YES